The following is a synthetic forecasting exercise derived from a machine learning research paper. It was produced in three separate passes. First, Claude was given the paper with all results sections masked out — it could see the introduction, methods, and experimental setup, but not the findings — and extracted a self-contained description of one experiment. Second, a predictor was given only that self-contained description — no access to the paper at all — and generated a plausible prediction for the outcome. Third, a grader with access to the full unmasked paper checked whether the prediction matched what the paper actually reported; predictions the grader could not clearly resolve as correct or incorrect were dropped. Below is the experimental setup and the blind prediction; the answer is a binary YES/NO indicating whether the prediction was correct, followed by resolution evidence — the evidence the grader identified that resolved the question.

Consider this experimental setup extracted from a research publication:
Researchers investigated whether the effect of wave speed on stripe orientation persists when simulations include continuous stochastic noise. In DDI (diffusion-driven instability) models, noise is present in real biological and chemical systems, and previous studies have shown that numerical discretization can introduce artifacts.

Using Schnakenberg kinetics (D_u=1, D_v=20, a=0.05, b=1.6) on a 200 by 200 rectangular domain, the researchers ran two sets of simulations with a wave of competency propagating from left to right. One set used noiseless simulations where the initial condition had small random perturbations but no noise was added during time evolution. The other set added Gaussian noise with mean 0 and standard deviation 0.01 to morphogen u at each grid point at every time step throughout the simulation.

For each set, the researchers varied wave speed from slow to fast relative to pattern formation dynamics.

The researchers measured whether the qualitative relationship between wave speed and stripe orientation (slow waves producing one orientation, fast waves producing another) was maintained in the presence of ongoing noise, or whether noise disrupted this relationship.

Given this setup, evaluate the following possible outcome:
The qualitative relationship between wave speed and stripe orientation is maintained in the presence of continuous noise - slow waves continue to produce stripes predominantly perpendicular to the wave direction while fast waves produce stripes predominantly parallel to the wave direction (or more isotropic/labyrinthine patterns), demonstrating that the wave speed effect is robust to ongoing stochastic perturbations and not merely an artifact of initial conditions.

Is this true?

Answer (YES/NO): YES